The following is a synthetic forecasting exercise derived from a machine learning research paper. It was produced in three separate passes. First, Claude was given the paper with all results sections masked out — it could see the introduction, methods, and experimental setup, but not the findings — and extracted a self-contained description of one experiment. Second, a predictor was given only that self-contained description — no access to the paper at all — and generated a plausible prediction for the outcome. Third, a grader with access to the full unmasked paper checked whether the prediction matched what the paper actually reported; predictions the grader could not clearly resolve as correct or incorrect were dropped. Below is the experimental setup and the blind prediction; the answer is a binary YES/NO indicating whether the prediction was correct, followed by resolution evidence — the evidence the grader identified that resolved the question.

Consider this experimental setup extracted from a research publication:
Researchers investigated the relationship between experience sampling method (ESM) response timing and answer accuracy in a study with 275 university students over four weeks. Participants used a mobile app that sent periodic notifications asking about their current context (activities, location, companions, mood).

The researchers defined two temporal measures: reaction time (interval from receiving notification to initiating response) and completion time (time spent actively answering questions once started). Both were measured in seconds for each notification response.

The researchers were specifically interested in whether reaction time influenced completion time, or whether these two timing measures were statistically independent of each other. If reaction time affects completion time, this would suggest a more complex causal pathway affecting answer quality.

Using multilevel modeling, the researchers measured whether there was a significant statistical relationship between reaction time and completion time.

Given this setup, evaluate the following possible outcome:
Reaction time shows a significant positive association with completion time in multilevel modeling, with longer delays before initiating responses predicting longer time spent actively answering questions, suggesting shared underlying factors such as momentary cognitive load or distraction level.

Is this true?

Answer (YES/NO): NO